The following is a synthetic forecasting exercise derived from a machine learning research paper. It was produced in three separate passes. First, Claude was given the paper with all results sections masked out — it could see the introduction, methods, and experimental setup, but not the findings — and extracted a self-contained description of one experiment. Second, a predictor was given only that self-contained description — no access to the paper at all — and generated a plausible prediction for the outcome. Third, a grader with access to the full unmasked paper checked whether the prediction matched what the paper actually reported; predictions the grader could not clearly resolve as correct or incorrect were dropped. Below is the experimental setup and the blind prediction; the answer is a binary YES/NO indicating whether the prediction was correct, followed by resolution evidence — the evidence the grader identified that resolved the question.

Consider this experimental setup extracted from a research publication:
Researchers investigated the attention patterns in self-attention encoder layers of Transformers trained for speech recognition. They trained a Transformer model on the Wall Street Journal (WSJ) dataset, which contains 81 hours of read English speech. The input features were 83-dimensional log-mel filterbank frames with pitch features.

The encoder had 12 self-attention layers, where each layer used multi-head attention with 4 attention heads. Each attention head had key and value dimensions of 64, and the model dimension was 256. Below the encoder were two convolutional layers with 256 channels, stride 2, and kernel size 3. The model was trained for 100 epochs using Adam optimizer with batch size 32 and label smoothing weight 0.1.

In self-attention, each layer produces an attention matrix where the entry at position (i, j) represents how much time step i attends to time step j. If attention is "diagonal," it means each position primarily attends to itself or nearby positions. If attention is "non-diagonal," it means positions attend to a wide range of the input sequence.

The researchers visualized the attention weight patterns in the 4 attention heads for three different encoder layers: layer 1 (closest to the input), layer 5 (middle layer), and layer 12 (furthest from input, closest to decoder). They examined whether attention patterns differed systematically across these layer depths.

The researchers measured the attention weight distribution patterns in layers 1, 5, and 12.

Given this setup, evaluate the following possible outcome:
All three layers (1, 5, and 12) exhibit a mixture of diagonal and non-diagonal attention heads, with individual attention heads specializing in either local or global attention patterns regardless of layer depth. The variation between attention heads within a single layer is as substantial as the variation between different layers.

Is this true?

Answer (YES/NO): NO